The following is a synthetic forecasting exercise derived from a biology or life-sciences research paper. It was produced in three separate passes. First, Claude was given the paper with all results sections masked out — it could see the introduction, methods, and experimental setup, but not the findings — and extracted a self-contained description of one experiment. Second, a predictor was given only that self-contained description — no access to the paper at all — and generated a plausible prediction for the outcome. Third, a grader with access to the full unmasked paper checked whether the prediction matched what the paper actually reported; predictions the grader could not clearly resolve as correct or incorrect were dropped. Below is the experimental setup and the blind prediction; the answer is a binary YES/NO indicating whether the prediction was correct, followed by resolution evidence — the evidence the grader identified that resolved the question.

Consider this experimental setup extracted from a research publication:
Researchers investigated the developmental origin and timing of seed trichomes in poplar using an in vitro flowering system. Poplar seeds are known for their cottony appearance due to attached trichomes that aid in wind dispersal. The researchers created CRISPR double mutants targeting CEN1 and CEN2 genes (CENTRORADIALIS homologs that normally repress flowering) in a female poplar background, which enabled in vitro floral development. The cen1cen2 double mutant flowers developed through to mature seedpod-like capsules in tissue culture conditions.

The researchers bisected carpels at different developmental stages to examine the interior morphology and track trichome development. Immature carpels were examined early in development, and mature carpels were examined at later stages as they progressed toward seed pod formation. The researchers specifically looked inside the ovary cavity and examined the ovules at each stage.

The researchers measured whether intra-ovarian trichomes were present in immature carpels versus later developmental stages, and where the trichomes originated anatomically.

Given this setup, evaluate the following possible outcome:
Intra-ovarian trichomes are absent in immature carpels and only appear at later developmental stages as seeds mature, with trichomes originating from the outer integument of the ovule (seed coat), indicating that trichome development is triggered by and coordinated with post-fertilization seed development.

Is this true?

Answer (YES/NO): NO